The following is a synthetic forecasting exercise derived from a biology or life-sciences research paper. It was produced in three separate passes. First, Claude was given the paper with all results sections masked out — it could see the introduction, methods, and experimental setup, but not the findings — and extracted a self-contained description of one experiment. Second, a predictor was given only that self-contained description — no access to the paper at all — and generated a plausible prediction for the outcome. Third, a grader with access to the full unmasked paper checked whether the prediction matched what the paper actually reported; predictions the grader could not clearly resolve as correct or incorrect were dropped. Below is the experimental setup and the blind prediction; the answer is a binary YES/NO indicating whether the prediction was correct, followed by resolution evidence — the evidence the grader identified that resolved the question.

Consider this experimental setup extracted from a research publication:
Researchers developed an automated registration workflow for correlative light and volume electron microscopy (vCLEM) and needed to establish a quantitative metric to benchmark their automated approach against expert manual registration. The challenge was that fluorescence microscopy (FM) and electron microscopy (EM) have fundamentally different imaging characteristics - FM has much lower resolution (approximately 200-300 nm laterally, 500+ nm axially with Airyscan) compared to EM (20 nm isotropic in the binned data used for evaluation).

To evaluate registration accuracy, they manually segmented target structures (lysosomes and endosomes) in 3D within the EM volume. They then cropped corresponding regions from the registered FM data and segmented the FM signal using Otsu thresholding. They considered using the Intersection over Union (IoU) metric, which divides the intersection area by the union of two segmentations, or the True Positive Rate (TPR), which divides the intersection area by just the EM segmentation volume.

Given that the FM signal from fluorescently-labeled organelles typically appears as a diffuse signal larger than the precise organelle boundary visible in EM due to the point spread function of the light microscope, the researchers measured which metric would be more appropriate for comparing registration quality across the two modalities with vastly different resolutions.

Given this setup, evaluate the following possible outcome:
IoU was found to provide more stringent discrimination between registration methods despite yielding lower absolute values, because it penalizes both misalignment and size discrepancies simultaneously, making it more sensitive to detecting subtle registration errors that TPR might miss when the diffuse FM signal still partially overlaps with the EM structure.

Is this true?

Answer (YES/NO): NO